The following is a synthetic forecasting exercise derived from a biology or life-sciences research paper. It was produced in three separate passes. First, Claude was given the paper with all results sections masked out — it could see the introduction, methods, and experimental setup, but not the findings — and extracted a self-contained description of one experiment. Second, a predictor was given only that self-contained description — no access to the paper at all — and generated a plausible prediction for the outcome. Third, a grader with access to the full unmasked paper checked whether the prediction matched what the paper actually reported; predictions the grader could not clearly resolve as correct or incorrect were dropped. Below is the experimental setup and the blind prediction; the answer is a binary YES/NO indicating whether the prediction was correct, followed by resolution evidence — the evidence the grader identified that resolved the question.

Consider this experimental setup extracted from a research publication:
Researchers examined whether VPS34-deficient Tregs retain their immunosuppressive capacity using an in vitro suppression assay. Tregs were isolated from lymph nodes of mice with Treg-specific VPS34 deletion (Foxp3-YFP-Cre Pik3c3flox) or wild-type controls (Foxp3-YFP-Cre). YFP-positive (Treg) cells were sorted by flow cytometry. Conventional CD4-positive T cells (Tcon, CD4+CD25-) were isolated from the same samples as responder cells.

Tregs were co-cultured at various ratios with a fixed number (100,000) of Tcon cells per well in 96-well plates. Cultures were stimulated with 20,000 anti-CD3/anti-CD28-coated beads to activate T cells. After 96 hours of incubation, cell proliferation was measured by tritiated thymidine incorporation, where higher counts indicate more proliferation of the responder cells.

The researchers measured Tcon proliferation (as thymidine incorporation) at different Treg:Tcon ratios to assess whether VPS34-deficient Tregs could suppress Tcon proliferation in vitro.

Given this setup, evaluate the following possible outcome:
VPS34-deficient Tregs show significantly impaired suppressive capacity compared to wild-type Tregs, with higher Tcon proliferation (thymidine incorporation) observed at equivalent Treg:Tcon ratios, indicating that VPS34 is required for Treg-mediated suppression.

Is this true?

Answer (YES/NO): NO